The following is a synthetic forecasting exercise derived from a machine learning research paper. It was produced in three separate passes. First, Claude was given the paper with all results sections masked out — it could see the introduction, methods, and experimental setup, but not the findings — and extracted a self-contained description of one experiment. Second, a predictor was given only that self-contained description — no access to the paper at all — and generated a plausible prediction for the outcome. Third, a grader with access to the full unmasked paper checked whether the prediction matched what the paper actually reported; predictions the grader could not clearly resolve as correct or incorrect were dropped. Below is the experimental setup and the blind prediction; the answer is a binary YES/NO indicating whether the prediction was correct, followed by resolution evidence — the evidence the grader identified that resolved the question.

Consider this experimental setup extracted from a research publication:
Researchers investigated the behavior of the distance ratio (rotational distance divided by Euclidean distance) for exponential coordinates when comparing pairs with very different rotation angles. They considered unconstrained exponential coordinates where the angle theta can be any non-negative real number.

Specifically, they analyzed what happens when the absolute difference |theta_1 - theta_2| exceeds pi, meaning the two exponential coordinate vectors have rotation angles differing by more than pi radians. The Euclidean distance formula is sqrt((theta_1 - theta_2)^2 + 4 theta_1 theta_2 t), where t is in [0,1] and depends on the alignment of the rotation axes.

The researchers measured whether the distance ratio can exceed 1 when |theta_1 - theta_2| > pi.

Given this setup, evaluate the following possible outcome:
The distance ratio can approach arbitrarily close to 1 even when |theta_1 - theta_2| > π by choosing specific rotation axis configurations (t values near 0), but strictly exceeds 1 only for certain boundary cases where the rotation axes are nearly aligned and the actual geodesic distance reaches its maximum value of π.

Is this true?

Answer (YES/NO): NO